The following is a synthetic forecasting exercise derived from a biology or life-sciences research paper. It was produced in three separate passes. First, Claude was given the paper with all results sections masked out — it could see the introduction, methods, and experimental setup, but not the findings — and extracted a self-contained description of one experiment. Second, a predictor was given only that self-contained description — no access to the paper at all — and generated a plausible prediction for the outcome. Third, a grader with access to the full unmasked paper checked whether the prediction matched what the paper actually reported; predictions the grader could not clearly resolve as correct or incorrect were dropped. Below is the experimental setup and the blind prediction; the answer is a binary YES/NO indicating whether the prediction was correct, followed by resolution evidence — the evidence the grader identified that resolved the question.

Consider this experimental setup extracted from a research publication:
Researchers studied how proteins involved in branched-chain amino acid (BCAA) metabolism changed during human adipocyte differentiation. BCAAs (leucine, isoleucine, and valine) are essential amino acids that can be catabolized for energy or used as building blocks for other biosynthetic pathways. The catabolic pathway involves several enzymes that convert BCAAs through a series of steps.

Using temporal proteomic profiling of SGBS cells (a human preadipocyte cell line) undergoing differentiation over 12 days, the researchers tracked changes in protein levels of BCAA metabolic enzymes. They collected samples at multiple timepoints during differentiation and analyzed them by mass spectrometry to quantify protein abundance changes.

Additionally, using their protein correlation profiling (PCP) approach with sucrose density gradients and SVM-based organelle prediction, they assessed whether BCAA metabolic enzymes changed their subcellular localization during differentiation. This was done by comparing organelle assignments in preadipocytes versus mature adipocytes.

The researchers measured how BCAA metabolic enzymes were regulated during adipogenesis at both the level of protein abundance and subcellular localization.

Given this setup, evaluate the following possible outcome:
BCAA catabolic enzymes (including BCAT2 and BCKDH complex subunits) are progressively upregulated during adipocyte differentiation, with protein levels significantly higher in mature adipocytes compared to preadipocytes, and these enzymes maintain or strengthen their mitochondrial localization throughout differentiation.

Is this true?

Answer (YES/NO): NO